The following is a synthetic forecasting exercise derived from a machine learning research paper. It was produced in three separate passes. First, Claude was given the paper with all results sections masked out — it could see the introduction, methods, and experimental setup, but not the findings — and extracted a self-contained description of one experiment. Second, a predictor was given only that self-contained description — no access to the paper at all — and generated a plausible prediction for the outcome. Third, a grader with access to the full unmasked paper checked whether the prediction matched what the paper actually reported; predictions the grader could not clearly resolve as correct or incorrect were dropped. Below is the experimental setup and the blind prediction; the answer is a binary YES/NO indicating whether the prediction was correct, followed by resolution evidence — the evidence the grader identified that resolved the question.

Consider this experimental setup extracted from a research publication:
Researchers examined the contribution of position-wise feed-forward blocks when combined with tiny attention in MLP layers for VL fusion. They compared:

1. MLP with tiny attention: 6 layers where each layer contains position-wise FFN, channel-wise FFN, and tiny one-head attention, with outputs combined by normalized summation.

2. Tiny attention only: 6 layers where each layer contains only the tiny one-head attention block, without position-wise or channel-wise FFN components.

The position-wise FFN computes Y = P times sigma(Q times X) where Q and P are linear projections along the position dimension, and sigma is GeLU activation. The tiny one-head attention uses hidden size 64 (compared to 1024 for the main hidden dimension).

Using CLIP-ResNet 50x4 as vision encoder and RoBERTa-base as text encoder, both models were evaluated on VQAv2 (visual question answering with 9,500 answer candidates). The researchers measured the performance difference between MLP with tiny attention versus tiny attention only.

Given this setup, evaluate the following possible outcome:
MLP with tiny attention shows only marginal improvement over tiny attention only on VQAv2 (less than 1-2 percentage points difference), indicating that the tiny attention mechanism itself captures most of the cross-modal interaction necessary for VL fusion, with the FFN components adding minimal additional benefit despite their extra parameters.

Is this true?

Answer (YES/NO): NO